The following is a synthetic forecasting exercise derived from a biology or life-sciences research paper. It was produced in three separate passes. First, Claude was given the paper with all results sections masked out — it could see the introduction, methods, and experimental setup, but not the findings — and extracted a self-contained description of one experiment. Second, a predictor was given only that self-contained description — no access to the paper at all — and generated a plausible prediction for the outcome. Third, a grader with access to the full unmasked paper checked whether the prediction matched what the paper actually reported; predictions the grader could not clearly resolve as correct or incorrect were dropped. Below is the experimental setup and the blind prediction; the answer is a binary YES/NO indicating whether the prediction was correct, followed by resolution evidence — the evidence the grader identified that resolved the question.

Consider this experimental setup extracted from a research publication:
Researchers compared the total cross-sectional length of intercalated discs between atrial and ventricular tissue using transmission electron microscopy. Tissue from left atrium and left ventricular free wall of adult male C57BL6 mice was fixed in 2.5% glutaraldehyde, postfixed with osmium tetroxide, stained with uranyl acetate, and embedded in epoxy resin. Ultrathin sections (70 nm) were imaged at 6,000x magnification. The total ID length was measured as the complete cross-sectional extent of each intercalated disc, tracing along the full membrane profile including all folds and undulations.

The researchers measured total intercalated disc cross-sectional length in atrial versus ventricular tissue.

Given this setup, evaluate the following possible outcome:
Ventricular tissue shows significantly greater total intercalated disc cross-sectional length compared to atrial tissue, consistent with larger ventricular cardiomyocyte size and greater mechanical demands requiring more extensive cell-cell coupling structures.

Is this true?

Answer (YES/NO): YES